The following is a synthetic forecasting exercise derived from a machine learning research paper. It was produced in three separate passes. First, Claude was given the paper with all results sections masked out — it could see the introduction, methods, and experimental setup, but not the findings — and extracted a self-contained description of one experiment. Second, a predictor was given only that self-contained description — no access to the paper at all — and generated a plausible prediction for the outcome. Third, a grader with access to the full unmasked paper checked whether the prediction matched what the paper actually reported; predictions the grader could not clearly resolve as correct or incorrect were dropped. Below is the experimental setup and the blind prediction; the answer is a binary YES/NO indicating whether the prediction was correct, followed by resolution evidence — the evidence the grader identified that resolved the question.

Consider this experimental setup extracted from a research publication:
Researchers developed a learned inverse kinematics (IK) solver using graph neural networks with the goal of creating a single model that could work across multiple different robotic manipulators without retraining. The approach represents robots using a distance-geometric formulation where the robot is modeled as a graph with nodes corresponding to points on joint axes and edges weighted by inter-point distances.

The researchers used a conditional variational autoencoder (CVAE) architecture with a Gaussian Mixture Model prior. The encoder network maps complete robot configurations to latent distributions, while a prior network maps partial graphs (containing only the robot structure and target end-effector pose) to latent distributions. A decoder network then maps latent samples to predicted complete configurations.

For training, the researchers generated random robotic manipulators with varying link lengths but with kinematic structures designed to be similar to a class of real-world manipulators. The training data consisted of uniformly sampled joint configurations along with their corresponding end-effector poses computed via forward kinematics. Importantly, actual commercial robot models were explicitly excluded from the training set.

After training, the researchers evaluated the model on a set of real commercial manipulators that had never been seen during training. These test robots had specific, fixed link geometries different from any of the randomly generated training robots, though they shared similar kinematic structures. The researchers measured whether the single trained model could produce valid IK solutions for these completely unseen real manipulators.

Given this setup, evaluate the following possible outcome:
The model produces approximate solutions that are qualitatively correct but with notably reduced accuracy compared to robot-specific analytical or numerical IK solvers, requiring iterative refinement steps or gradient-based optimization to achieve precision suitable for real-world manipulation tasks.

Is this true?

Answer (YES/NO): YES